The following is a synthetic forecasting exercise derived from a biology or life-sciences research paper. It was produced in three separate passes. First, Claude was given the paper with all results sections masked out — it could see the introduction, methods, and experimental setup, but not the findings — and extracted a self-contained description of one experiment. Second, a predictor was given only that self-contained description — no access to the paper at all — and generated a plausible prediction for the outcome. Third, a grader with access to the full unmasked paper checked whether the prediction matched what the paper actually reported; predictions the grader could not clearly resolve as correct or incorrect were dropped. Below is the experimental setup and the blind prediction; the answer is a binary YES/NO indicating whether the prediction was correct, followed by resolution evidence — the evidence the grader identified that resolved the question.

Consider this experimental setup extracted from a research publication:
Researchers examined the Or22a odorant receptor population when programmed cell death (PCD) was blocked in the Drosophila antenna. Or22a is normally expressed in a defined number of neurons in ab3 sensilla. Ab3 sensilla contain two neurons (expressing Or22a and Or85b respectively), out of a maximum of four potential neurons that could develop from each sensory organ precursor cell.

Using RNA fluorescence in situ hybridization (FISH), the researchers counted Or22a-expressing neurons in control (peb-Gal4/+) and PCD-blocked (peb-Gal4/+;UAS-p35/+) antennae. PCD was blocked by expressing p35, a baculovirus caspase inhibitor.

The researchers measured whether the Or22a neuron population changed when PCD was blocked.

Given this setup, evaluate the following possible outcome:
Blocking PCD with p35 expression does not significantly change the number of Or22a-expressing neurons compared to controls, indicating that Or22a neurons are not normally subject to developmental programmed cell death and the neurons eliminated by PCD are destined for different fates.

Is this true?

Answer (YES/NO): NO